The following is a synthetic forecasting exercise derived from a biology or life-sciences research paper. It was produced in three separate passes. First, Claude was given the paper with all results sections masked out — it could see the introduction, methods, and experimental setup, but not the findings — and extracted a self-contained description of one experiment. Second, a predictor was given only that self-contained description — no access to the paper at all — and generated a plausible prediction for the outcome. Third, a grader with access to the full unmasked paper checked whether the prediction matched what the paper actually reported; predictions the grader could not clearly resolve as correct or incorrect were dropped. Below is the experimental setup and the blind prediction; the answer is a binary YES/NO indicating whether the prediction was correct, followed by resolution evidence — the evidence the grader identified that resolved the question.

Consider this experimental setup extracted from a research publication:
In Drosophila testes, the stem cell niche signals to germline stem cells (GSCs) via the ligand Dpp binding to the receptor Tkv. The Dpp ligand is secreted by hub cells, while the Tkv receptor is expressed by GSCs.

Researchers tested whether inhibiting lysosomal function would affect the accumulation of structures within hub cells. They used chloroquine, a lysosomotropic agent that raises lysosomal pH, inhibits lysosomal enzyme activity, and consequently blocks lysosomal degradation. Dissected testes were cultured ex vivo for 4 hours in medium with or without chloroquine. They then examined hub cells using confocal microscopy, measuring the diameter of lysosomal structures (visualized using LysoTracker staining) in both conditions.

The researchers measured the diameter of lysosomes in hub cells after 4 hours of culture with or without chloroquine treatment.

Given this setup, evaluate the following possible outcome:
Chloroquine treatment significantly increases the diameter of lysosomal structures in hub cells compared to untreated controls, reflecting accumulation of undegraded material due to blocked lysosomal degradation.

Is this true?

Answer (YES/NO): YES